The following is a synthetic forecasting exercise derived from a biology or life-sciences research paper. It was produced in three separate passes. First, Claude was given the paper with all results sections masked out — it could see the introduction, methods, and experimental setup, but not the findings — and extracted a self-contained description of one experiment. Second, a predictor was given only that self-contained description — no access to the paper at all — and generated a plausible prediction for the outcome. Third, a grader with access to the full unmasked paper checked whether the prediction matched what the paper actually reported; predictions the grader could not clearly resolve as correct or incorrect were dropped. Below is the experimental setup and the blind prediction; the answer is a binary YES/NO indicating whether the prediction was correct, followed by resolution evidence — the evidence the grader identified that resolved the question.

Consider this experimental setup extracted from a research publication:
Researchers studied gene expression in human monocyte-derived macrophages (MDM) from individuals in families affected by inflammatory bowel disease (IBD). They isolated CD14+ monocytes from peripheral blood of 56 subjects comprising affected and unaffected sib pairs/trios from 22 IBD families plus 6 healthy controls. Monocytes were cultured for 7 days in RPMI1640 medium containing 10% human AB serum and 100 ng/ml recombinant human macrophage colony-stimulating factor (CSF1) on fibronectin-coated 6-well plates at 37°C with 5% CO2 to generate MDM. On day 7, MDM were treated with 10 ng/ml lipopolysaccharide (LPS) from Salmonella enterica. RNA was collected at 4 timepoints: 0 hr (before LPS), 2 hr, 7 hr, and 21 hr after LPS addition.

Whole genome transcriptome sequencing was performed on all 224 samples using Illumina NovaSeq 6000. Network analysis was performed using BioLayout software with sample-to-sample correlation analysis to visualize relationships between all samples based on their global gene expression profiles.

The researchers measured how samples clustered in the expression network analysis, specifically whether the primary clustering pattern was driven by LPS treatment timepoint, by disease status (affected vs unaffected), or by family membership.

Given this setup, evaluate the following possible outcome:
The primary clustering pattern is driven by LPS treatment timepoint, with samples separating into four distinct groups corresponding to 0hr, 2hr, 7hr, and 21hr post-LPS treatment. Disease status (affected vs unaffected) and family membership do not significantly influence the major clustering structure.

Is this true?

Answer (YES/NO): YES